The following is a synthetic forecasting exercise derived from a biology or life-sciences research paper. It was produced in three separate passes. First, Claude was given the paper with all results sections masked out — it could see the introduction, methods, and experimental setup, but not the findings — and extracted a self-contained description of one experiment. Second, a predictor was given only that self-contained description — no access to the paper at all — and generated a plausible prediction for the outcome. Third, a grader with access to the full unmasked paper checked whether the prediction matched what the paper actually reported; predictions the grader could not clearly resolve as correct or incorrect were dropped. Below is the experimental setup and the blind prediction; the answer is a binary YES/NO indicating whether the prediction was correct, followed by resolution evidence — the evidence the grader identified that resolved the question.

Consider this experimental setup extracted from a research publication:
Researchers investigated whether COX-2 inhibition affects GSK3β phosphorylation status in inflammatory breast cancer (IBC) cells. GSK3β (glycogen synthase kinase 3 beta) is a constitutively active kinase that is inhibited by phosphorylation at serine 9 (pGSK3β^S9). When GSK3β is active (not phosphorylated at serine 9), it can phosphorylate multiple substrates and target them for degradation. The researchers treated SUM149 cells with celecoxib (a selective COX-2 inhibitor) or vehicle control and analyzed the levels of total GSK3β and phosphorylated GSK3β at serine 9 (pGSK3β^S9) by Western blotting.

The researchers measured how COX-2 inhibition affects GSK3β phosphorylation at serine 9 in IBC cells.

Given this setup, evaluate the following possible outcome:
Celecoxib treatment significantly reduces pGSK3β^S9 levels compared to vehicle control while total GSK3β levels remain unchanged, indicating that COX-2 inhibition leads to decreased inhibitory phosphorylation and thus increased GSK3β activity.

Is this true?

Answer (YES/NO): YES